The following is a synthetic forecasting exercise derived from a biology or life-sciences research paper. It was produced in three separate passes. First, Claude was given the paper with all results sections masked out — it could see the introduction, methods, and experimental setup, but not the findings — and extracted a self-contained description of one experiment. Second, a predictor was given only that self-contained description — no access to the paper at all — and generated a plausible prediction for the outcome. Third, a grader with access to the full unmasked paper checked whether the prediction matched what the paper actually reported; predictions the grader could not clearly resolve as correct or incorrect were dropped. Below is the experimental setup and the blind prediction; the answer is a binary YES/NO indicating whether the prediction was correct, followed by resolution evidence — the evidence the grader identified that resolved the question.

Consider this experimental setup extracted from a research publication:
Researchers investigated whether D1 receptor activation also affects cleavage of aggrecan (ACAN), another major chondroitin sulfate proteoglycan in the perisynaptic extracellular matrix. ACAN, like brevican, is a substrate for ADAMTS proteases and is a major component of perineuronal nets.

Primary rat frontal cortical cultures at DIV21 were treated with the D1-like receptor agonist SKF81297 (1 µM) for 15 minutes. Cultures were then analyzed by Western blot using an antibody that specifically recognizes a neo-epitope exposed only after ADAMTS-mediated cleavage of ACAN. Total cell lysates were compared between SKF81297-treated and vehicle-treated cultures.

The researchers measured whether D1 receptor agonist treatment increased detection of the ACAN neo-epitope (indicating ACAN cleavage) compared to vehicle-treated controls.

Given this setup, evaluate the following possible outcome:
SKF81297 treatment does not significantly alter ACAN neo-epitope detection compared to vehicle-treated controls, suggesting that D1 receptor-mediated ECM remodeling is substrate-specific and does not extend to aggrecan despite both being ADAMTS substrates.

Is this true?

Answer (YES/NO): NO